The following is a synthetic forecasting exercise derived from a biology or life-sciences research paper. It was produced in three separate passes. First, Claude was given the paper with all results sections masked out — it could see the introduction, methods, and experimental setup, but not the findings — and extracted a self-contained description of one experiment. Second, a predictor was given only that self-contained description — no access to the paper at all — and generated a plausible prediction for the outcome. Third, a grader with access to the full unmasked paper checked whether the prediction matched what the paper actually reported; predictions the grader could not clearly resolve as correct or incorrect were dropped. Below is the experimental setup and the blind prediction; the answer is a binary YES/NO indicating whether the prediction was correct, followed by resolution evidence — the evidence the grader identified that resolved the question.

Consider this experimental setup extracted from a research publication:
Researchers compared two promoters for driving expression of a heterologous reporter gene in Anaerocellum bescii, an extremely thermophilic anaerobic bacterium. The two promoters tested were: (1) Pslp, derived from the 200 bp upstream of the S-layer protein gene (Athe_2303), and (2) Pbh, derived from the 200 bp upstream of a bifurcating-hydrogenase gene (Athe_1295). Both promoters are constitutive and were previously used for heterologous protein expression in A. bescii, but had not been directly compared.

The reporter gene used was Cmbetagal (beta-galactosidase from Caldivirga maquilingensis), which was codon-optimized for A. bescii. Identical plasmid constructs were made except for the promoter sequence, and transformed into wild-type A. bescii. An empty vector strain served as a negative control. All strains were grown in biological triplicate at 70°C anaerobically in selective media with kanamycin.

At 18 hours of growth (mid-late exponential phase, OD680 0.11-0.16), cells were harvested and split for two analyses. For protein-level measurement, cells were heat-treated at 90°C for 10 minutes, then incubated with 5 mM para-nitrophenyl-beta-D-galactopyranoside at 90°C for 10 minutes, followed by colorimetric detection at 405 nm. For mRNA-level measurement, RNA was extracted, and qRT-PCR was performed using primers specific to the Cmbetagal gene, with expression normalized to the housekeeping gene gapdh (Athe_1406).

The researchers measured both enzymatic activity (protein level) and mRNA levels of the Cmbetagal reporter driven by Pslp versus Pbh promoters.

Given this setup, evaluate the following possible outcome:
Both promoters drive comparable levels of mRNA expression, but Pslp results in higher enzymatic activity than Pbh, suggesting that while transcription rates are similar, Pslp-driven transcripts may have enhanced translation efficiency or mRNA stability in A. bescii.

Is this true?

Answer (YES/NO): NO